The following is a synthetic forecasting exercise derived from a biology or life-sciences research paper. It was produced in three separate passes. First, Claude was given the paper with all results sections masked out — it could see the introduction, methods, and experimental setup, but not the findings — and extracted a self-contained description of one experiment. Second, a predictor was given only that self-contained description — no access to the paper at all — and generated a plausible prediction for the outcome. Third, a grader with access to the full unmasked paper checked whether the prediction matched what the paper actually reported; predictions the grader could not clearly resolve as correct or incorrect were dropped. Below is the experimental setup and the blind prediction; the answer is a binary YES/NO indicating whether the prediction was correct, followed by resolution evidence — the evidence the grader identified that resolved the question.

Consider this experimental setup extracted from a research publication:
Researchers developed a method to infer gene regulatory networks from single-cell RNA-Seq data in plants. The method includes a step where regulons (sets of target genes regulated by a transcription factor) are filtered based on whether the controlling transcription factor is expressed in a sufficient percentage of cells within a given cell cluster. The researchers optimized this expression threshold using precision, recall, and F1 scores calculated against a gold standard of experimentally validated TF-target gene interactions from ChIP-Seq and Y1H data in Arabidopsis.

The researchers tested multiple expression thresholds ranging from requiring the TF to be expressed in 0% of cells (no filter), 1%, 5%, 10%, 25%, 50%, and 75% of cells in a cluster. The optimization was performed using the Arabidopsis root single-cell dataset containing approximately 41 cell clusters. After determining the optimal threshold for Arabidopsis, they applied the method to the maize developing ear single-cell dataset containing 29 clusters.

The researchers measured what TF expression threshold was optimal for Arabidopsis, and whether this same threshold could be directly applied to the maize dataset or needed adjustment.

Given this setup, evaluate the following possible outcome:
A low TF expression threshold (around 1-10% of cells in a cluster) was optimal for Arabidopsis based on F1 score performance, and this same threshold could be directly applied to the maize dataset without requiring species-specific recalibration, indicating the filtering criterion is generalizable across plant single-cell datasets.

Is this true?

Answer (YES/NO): NO